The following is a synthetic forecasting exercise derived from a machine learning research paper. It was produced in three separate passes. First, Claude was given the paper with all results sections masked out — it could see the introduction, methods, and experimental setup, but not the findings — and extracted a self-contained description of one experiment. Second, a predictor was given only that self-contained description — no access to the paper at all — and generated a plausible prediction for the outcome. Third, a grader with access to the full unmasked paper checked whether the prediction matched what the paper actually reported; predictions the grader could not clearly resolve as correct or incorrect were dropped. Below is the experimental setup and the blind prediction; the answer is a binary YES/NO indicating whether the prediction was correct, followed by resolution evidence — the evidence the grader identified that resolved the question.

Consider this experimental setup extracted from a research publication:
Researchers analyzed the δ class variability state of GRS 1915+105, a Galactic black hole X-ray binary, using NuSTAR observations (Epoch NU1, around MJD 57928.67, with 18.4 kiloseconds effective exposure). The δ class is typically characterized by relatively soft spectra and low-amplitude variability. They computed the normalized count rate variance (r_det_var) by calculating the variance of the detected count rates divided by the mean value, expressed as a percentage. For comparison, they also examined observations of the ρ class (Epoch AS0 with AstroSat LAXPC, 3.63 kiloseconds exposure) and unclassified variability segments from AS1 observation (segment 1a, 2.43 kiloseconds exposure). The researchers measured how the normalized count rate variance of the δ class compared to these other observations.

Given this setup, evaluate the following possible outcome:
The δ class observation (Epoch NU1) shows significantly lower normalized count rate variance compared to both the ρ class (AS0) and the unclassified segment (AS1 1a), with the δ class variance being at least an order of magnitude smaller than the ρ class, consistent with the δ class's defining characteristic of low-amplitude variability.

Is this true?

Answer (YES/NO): YES